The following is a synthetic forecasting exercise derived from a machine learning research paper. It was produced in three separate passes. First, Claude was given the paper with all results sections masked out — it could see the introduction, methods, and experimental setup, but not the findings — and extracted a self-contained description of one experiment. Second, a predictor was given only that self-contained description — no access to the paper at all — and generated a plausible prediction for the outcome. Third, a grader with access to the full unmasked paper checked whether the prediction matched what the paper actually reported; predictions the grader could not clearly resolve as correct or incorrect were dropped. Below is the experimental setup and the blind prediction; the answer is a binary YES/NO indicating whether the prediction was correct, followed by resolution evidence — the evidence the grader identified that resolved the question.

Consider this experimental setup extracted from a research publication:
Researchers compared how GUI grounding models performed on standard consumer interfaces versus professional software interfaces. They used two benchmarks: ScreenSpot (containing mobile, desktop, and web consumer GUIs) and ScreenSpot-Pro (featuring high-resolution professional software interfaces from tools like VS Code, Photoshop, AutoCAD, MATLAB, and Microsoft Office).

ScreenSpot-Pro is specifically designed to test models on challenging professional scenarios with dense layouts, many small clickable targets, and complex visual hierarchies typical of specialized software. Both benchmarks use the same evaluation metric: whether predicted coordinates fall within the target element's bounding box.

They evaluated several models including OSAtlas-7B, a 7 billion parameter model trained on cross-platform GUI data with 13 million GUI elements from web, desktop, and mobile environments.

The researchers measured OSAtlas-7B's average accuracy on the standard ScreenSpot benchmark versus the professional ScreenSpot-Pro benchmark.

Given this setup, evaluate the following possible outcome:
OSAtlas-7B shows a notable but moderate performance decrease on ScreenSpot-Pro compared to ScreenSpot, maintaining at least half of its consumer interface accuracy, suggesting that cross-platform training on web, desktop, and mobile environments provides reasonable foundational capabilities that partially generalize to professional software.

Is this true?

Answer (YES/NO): NO